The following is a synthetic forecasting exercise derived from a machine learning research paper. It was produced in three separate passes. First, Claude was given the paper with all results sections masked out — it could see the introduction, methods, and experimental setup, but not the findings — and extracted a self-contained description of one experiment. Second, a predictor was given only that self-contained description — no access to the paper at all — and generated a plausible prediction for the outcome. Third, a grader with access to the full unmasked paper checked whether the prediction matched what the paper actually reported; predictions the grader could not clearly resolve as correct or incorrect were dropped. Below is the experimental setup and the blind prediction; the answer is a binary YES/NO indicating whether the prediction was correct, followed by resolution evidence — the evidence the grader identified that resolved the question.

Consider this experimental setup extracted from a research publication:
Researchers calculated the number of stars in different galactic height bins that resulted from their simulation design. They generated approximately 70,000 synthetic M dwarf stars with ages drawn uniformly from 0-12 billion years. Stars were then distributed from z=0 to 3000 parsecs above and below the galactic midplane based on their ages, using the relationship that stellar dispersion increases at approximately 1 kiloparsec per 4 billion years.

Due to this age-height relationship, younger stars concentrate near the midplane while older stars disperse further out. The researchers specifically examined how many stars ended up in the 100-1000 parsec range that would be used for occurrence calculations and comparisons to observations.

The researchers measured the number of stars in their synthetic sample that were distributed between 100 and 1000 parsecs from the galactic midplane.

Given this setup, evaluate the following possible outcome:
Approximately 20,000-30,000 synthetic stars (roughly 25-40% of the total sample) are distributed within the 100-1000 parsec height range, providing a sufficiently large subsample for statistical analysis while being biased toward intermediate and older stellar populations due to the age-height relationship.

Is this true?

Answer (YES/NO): NO